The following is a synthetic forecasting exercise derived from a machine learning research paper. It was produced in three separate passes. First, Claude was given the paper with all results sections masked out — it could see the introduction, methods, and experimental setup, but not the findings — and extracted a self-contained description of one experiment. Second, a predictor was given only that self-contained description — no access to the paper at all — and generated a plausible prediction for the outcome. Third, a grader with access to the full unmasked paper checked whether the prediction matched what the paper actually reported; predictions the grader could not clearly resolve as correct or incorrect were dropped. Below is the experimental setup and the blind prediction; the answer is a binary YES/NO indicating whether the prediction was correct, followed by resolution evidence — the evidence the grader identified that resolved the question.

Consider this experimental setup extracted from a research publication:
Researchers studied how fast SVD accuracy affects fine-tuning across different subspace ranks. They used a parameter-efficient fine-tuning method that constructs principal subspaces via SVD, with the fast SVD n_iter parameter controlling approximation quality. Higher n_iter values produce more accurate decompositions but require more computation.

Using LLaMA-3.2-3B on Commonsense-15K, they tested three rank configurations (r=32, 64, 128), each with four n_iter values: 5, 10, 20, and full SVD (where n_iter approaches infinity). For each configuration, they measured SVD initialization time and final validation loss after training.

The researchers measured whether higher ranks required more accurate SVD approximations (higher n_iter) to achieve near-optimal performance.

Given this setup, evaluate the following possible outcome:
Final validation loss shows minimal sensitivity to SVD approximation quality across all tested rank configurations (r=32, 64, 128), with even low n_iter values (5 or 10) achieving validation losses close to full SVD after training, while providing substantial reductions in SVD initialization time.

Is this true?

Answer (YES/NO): YES